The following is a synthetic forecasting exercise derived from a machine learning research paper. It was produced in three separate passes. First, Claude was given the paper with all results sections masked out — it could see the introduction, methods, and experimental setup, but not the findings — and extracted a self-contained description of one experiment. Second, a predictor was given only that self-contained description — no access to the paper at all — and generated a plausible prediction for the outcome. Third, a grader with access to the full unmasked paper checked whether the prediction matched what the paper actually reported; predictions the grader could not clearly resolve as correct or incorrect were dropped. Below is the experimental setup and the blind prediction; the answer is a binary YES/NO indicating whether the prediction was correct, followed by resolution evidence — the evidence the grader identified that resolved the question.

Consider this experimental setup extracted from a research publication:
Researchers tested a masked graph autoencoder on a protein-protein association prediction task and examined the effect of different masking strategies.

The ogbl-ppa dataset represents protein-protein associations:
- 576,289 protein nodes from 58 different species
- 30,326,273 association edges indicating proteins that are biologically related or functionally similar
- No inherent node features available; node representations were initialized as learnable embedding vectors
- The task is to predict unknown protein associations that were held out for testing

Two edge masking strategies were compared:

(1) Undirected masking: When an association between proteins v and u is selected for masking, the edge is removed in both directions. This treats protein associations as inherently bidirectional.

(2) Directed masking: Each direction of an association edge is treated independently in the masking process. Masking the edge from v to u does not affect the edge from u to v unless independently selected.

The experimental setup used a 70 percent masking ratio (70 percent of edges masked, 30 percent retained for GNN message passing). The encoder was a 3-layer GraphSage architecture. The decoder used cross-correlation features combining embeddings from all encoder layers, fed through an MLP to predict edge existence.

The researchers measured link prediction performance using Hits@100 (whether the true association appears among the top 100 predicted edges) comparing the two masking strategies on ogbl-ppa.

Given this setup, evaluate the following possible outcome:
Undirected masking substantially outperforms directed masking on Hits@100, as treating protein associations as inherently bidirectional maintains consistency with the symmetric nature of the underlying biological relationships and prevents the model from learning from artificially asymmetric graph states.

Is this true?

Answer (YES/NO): NO